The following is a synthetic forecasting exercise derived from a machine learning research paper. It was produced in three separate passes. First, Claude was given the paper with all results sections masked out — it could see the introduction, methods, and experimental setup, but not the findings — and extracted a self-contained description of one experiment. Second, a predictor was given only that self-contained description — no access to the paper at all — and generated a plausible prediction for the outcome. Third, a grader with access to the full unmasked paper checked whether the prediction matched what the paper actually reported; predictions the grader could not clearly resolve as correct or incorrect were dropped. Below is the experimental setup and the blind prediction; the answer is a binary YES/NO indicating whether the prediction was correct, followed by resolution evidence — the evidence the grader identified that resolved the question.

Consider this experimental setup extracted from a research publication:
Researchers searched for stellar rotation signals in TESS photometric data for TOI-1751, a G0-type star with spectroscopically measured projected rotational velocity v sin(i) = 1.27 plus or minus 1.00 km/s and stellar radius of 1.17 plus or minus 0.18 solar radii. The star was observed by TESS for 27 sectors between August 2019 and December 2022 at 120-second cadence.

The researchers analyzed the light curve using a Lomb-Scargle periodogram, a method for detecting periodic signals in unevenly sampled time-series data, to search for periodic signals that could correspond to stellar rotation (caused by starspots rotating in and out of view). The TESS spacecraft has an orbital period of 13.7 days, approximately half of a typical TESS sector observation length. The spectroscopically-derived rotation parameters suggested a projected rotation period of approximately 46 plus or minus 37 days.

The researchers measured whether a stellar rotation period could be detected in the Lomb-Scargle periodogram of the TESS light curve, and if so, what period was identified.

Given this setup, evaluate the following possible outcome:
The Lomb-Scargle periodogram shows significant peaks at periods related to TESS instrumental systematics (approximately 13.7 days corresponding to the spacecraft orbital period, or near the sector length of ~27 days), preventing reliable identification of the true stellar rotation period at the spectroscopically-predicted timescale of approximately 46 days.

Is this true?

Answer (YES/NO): NO